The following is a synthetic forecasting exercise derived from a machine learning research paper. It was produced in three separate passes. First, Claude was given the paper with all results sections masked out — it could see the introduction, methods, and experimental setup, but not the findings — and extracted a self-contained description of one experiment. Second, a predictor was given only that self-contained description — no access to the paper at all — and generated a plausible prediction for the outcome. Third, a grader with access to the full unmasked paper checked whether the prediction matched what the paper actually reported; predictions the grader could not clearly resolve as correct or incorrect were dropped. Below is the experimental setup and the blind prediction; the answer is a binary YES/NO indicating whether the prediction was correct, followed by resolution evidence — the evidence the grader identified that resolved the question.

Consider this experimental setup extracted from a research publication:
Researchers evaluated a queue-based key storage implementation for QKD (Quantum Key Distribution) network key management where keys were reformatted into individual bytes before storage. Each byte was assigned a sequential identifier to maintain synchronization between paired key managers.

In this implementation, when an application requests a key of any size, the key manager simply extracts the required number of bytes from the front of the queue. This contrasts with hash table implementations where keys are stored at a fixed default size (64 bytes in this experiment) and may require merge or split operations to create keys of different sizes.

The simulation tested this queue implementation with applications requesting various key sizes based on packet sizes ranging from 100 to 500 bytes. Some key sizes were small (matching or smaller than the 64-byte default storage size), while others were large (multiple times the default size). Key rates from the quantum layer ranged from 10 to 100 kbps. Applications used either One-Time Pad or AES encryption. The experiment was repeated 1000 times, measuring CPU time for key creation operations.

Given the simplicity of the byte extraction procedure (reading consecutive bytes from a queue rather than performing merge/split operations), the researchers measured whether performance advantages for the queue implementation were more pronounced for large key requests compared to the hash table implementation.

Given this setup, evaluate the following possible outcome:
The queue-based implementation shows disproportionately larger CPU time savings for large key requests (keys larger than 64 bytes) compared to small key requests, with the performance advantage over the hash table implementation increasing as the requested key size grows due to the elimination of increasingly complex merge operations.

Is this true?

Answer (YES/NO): NO